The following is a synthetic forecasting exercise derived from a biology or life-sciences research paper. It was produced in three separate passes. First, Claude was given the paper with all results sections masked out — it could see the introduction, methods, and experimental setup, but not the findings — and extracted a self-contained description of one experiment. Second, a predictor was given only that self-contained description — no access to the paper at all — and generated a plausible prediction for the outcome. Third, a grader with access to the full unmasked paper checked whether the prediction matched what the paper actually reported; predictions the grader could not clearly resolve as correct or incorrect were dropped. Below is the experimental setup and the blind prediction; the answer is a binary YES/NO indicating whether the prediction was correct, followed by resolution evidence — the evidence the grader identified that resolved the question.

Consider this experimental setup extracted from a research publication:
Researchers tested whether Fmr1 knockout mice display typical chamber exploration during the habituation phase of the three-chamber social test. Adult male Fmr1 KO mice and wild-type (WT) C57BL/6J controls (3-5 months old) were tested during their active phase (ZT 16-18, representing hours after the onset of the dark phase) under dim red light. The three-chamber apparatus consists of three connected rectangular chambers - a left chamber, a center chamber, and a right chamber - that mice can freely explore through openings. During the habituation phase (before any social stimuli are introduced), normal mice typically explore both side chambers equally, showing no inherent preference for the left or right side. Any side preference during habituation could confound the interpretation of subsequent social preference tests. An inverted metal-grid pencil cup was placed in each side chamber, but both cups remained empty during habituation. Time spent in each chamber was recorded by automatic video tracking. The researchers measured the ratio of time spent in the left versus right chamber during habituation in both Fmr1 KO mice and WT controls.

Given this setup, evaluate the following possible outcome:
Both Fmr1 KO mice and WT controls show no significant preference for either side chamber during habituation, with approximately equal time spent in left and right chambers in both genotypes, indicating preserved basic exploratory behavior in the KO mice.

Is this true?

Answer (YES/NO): YES